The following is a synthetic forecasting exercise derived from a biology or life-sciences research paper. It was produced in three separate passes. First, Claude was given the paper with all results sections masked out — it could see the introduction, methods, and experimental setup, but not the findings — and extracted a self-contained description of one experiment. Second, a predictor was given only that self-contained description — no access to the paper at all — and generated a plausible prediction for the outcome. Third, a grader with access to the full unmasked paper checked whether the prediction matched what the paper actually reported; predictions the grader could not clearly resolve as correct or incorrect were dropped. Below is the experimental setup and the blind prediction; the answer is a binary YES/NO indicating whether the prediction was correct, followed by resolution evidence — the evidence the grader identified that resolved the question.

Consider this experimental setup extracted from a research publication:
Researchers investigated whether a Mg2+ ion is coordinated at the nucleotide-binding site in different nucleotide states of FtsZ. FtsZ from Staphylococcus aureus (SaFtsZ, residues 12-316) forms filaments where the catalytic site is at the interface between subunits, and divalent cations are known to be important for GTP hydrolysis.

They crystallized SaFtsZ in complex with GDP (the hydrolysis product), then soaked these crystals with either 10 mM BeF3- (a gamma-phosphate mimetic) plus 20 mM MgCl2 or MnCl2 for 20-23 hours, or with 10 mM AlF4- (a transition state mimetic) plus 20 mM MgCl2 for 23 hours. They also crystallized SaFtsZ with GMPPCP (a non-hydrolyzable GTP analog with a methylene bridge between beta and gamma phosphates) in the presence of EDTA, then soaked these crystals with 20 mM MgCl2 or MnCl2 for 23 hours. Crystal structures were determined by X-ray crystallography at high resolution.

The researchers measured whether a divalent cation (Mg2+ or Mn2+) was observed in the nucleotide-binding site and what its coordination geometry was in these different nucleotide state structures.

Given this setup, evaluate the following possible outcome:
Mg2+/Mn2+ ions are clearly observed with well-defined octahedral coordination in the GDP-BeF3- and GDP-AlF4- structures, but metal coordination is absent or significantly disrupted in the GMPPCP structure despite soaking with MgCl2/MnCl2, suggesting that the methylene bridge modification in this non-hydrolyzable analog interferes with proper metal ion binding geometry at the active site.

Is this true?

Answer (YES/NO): YES